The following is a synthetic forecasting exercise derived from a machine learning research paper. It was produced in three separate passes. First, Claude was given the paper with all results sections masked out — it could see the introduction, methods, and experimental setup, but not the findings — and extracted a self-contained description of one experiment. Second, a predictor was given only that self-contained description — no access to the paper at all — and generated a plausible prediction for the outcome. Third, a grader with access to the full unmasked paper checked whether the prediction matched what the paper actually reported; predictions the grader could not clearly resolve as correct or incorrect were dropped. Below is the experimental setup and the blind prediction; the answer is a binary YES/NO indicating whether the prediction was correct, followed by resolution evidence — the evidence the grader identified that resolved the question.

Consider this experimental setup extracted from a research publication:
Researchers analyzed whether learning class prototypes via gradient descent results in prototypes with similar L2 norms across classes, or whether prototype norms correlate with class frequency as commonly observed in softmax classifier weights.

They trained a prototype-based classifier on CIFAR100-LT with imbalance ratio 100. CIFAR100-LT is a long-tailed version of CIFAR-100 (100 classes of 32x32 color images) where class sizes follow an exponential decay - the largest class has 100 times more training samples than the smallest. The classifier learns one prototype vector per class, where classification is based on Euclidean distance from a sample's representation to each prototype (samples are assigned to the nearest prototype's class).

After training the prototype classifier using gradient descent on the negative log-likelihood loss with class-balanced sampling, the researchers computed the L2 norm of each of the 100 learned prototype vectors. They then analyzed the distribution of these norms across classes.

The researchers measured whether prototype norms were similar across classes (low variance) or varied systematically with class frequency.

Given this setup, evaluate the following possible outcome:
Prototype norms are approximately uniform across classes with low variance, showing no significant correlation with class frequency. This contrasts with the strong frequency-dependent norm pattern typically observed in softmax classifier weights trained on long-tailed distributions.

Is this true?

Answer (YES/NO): NO